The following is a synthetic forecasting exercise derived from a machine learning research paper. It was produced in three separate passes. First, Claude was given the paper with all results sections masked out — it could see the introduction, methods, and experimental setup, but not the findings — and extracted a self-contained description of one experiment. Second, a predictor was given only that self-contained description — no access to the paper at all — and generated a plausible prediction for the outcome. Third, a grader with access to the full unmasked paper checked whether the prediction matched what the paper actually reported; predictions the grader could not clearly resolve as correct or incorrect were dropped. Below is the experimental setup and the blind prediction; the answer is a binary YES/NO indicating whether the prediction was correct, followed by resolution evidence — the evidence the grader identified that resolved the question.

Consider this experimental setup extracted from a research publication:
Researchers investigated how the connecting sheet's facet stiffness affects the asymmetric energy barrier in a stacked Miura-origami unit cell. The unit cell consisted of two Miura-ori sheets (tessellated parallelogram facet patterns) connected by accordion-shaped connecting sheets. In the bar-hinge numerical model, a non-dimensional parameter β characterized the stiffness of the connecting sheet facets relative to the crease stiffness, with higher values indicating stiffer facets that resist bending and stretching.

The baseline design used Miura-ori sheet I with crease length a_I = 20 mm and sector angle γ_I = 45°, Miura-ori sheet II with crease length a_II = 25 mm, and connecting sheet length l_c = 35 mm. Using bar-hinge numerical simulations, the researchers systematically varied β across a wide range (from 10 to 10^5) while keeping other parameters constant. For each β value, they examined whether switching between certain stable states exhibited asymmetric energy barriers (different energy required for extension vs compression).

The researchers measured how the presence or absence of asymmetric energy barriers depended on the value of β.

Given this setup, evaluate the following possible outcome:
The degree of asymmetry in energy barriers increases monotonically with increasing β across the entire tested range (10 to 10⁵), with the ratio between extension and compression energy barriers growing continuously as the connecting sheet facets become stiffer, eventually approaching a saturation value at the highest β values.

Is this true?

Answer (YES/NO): NO